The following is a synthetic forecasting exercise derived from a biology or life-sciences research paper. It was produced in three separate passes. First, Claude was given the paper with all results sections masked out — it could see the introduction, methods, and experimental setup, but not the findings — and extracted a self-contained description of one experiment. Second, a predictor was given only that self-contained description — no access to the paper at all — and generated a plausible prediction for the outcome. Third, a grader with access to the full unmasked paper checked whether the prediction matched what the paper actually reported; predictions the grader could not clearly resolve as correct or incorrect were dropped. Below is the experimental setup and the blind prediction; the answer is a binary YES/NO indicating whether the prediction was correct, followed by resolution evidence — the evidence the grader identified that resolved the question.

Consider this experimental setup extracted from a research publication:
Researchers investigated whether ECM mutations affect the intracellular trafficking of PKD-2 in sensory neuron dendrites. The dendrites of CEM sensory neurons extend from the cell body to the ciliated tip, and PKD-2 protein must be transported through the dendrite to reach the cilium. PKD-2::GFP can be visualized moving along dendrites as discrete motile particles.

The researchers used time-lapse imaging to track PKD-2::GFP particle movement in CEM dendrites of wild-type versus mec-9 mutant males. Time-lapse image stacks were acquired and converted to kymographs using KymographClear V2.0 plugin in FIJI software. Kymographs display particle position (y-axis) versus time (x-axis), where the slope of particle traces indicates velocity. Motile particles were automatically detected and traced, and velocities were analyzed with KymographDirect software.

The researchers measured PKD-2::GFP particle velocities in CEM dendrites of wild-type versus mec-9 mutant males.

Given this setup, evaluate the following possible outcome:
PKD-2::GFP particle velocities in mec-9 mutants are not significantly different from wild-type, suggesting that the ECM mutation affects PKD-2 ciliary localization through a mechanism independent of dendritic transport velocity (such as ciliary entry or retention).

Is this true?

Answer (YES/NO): NO